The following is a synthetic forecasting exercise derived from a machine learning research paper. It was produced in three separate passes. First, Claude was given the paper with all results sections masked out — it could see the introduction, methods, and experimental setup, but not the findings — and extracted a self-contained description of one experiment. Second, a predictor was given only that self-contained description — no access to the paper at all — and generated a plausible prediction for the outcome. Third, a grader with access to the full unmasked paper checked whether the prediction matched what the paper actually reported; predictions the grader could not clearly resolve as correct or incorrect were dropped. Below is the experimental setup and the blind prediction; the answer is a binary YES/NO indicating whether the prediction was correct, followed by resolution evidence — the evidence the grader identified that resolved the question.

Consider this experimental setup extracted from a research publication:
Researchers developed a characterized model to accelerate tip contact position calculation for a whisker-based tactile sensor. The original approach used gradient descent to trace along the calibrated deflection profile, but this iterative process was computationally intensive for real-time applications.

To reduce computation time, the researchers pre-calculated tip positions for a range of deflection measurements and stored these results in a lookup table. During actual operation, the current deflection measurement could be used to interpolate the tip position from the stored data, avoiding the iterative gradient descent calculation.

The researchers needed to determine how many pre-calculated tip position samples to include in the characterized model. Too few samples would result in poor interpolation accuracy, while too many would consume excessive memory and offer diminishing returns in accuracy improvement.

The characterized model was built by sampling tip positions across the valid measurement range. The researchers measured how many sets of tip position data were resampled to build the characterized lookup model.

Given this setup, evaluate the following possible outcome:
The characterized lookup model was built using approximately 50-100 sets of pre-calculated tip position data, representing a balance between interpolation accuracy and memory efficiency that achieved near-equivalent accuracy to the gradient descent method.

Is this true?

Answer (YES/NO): NO